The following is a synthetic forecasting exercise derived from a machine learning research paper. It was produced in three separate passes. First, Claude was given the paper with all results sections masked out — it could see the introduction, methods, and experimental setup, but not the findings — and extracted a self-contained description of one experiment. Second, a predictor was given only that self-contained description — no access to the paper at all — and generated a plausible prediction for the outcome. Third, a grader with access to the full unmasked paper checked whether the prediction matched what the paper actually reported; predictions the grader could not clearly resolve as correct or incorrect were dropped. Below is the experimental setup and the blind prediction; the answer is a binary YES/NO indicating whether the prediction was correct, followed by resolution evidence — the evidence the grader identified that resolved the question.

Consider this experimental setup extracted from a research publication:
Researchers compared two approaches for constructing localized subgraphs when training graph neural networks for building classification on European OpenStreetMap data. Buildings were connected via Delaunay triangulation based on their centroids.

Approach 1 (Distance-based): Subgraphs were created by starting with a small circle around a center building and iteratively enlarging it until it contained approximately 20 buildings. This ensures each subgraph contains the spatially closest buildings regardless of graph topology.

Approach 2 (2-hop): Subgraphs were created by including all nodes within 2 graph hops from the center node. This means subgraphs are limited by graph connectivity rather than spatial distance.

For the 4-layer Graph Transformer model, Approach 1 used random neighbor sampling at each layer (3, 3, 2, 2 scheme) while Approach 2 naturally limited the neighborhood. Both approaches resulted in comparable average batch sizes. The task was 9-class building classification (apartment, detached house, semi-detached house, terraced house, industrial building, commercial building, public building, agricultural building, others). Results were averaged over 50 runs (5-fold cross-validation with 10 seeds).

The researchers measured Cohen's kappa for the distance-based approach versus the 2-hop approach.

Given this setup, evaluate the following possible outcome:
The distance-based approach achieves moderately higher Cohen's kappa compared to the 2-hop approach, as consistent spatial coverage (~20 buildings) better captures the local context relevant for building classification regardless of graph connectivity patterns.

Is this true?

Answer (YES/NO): NO